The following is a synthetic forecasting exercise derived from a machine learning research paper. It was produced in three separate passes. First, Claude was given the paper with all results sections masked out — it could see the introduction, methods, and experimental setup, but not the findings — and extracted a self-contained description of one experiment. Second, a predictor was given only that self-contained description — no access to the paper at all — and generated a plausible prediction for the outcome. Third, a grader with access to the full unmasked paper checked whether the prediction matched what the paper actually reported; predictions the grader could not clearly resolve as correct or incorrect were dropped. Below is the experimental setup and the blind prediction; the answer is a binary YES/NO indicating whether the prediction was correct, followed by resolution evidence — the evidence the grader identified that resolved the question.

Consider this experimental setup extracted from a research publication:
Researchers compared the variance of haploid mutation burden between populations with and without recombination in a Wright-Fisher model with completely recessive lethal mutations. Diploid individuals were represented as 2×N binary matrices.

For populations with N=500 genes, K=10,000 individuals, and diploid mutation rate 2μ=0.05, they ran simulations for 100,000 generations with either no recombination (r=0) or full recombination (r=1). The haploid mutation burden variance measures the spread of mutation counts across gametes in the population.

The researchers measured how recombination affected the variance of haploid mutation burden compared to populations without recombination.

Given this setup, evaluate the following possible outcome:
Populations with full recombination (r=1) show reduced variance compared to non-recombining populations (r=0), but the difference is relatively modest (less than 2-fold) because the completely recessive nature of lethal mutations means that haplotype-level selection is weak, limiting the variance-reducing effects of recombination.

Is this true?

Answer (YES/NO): NO